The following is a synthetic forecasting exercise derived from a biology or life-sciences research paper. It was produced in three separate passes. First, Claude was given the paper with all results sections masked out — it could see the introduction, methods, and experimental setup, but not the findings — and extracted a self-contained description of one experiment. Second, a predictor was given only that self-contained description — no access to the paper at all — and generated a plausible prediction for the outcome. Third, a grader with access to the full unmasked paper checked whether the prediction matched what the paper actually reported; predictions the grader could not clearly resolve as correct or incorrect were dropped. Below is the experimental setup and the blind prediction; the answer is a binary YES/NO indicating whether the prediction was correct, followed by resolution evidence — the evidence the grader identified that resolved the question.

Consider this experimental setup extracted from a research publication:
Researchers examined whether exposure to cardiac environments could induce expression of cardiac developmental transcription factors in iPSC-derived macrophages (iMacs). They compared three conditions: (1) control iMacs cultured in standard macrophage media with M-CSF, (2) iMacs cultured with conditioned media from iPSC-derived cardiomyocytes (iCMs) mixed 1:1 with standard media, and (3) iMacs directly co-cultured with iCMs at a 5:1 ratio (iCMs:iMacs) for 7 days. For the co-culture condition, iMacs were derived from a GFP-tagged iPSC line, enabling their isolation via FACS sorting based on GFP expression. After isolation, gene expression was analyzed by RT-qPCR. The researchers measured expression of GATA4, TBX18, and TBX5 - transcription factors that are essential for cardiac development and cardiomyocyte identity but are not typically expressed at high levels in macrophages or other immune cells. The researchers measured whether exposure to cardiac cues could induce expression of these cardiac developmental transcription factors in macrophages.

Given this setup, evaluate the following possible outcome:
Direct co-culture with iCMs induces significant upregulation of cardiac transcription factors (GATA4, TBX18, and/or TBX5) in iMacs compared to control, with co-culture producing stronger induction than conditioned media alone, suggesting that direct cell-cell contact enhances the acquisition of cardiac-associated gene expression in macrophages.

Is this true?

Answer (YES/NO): YES